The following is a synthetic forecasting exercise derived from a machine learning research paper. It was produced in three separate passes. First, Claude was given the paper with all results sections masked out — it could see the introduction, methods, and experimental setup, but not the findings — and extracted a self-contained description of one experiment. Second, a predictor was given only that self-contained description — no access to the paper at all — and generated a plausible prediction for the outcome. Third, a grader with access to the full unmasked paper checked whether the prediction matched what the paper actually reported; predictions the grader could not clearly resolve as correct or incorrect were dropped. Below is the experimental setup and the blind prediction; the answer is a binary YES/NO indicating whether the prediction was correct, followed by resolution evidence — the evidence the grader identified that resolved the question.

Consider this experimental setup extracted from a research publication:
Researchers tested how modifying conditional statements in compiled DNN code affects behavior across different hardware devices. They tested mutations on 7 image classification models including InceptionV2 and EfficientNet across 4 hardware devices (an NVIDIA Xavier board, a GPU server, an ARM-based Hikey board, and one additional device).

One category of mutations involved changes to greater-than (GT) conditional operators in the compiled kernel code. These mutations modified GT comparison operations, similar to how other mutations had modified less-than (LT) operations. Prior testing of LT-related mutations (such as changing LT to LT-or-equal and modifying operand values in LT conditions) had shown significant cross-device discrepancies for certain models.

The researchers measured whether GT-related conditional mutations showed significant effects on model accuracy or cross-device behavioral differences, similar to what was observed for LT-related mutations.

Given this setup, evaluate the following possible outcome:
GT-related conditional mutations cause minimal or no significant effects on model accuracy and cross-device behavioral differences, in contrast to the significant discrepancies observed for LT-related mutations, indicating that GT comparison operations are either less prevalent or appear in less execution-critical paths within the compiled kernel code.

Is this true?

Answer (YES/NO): YES